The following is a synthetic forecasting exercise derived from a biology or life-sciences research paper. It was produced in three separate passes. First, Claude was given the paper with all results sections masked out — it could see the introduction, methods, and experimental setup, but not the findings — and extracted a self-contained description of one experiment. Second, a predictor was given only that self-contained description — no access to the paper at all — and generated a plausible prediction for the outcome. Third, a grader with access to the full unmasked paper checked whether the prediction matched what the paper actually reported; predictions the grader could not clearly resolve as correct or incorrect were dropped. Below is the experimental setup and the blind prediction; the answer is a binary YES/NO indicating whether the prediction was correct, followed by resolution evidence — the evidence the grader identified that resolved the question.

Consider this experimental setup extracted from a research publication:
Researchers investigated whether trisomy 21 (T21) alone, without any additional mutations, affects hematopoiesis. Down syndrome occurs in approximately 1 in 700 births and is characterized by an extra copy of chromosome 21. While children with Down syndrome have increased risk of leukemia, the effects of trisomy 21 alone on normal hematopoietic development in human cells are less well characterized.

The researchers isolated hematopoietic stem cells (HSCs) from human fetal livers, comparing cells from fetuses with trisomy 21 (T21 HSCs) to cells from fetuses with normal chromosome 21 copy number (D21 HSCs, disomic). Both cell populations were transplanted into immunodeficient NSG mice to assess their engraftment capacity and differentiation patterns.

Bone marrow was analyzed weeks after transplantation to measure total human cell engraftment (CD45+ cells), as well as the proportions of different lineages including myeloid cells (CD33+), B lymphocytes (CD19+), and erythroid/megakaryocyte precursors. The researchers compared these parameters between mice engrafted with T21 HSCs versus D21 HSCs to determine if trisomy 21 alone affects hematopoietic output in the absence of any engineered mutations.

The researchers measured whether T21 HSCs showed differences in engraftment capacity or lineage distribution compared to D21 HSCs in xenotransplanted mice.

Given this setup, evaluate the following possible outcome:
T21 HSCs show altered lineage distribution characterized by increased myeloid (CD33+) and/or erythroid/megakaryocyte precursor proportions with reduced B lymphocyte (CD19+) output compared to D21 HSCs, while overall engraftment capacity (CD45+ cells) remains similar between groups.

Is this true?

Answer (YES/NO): NO